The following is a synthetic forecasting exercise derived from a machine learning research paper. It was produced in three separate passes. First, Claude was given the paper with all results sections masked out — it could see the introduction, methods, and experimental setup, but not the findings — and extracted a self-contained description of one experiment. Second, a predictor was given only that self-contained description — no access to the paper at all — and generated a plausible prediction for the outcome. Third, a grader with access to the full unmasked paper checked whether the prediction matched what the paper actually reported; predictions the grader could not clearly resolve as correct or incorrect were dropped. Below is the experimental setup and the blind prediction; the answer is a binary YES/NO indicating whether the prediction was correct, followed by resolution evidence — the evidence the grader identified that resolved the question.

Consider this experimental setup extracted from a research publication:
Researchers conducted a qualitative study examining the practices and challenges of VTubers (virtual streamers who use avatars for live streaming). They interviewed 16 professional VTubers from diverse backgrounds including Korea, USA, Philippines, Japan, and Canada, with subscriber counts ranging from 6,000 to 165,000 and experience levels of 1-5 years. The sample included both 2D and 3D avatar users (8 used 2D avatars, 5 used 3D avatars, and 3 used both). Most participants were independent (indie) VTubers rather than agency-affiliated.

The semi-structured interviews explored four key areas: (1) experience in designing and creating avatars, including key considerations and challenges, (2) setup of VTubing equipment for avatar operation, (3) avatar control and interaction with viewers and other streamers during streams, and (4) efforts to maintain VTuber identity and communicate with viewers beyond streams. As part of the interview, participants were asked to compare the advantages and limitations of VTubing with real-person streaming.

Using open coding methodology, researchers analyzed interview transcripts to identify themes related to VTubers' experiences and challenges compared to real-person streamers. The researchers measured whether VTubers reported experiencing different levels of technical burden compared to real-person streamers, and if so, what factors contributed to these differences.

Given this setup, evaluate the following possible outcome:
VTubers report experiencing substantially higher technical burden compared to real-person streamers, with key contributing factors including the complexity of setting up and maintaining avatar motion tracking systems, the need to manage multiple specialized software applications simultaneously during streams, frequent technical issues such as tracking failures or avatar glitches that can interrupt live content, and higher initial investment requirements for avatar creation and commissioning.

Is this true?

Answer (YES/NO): YES